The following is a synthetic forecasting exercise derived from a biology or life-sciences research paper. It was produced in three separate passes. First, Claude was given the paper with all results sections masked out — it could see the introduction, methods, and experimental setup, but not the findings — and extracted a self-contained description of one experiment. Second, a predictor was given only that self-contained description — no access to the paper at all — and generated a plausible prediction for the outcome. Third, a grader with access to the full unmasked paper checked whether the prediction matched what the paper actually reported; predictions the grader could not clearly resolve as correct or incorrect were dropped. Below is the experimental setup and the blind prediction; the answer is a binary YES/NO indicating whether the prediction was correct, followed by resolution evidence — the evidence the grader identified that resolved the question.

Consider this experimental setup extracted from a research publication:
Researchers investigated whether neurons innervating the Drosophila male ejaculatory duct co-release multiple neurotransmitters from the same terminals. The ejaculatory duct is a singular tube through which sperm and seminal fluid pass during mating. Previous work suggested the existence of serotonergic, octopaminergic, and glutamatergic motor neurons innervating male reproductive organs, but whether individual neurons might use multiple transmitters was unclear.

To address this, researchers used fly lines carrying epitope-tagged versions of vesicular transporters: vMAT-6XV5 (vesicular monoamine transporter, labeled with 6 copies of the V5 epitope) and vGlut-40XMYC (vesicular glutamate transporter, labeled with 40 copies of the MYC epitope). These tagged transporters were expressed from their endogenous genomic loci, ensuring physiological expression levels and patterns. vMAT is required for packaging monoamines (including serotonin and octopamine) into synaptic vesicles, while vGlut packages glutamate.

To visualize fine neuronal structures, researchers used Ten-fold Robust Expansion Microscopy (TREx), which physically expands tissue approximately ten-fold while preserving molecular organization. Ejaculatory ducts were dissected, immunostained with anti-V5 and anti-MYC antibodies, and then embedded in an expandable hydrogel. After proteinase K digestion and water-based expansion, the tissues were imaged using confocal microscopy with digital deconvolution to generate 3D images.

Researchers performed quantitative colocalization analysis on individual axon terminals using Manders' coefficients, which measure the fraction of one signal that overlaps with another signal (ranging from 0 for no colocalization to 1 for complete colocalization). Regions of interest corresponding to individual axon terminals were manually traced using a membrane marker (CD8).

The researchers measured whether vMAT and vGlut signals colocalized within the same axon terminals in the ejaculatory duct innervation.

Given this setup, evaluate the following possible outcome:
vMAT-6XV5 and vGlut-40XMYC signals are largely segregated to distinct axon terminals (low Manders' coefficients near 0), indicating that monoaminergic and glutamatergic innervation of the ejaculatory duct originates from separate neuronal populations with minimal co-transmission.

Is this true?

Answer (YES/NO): NO